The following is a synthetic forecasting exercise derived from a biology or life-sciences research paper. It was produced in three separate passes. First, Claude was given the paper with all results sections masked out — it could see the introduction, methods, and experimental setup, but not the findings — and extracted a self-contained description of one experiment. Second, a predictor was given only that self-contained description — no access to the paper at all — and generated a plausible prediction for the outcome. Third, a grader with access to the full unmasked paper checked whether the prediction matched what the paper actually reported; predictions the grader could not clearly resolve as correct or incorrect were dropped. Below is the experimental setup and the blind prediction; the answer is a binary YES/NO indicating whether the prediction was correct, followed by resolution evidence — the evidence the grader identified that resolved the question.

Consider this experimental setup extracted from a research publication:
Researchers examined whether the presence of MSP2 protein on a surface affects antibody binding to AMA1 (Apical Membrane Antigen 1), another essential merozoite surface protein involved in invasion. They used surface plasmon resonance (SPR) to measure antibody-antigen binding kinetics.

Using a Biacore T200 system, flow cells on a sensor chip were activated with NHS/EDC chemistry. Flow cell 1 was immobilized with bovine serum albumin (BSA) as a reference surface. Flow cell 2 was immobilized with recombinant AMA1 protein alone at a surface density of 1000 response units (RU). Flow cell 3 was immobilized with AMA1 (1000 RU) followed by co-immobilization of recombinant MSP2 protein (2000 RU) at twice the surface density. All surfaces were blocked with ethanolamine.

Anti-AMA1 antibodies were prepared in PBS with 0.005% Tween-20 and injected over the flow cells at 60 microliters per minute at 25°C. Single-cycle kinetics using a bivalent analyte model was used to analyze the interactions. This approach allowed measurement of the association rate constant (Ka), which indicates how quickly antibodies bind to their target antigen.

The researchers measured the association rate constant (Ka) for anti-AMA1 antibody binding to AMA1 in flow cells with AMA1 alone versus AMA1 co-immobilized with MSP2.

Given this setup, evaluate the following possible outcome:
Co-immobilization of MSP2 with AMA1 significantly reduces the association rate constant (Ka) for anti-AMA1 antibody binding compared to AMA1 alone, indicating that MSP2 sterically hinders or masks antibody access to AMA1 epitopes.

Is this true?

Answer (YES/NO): NO